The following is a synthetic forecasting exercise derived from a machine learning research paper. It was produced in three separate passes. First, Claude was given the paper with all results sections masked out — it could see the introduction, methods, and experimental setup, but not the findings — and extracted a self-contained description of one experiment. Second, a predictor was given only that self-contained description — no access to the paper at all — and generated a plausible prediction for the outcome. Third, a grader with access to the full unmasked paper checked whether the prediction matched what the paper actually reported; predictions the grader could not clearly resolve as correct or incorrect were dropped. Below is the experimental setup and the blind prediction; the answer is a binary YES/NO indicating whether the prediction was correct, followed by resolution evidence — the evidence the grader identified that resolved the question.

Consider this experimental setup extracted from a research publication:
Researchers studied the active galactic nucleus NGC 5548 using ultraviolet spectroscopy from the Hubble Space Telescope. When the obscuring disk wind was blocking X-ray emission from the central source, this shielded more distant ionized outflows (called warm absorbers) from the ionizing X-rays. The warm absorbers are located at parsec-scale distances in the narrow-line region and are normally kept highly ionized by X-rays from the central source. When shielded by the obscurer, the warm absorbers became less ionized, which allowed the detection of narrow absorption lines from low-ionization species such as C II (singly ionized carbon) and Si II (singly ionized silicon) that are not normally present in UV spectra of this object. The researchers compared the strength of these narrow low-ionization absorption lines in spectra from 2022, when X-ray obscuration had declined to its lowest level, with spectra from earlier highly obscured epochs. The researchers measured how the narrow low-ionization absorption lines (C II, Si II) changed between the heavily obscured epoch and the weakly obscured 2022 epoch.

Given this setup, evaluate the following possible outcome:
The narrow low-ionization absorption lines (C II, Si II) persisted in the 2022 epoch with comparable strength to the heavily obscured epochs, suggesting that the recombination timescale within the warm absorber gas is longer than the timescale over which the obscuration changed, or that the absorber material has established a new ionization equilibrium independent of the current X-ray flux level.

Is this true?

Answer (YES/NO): NO